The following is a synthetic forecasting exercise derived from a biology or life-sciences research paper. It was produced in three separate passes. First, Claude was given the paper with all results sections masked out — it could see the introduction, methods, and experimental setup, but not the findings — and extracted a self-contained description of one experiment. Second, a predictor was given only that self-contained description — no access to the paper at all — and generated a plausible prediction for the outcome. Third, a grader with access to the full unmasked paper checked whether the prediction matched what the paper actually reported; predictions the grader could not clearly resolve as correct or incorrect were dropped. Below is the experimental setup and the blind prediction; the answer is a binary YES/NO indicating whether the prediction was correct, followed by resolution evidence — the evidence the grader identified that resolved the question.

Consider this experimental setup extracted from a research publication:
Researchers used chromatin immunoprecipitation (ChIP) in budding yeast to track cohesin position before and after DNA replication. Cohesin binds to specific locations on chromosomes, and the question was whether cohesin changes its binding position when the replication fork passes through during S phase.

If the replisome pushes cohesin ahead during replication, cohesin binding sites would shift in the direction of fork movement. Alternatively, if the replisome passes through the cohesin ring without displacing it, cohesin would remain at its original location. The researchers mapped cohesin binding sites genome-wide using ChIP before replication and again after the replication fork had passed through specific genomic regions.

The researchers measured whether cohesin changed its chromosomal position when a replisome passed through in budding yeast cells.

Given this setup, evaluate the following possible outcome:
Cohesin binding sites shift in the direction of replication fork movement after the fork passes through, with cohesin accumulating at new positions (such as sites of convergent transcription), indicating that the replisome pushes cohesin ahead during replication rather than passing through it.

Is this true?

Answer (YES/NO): NO